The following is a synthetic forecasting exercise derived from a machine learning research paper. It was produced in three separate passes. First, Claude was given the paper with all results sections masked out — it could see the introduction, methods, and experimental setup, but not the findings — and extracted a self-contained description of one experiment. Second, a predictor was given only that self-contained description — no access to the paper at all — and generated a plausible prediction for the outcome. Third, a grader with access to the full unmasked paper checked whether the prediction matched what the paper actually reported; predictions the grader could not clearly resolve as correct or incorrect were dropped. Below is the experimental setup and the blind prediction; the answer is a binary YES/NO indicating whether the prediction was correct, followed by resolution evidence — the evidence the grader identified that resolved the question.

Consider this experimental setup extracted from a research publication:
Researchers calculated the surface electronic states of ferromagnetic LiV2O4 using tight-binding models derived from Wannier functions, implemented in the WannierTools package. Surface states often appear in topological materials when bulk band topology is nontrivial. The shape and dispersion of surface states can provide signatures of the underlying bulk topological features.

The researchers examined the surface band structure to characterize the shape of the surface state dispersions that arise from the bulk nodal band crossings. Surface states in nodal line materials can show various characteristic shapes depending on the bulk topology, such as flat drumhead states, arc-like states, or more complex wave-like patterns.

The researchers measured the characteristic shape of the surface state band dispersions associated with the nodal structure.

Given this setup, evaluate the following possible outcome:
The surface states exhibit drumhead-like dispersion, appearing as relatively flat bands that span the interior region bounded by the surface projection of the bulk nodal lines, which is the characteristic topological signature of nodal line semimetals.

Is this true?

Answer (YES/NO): NO